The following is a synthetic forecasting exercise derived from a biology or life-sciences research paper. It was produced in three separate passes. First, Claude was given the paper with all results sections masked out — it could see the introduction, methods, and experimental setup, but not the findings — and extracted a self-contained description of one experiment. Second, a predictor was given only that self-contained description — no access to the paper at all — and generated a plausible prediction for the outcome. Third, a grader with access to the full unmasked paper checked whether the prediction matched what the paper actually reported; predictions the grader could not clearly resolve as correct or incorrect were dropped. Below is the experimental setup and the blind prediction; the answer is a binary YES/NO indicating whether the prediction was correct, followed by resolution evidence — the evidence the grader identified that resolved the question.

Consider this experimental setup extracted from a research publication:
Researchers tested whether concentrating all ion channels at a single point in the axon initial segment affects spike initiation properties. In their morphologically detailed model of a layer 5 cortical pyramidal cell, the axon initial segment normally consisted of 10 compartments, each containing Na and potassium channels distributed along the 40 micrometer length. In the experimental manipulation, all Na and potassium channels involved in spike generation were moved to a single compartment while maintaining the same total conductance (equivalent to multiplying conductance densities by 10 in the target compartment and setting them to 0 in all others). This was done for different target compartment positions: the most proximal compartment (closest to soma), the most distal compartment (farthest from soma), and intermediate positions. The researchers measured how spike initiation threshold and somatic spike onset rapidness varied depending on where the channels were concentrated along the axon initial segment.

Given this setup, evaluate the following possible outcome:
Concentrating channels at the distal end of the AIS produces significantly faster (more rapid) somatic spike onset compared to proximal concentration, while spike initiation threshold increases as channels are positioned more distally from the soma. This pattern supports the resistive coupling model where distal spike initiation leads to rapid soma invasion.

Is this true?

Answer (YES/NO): NO